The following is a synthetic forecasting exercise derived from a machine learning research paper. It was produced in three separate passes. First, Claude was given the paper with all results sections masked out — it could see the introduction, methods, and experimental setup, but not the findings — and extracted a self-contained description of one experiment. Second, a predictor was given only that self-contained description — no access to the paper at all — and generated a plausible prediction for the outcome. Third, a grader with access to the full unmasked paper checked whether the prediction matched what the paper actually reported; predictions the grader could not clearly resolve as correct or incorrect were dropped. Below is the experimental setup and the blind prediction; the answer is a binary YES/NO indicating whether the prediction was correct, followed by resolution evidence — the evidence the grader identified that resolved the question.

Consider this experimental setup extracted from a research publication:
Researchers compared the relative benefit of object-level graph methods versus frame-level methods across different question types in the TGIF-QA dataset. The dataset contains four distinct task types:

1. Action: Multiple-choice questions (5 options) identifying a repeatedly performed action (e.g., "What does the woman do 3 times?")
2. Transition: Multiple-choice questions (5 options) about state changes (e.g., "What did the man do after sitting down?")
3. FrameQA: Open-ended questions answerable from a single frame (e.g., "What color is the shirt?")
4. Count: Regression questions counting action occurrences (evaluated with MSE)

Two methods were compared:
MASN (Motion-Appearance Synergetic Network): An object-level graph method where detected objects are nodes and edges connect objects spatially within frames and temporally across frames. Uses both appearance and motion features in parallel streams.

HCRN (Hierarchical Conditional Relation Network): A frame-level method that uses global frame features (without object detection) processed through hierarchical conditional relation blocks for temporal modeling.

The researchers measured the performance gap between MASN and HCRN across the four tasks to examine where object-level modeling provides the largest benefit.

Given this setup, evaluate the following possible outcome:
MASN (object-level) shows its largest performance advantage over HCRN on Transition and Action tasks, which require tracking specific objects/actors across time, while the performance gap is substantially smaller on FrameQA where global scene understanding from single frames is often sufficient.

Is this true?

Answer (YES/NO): YES